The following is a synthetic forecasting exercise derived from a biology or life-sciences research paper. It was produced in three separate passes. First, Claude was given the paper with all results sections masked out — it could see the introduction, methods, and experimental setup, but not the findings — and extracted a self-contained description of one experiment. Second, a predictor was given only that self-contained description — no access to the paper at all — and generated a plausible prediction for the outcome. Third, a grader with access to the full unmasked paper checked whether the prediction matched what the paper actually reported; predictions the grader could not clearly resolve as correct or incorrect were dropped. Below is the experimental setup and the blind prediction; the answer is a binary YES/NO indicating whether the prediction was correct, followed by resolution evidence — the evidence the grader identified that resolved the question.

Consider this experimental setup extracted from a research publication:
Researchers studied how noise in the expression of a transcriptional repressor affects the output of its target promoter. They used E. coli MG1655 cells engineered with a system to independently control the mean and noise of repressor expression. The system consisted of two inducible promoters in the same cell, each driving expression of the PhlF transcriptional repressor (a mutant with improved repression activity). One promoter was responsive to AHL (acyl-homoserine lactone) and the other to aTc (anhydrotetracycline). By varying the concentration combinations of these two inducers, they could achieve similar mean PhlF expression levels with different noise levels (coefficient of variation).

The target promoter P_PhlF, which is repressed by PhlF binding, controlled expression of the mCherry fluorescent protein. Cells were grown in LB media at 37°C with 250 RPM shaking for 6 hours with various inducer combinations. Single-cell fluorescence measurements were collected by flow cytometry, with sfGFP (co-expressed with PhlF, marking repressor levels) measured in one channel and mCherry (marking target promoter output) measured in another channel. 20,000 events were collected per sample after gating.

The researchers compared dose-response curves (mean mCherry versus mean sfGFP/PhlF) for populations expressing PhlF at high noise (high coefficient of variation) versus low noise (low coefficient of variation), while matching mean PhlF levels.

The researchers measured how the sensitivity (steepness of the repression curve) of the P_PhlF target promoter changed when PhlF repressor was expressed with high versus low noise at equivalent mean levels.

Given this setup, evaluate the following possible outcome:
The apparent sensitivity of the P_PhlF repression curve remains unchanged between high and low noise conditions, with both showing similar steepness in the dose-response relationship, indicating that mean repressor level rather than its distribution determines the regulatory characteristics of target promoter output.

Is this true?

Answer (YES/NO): NO